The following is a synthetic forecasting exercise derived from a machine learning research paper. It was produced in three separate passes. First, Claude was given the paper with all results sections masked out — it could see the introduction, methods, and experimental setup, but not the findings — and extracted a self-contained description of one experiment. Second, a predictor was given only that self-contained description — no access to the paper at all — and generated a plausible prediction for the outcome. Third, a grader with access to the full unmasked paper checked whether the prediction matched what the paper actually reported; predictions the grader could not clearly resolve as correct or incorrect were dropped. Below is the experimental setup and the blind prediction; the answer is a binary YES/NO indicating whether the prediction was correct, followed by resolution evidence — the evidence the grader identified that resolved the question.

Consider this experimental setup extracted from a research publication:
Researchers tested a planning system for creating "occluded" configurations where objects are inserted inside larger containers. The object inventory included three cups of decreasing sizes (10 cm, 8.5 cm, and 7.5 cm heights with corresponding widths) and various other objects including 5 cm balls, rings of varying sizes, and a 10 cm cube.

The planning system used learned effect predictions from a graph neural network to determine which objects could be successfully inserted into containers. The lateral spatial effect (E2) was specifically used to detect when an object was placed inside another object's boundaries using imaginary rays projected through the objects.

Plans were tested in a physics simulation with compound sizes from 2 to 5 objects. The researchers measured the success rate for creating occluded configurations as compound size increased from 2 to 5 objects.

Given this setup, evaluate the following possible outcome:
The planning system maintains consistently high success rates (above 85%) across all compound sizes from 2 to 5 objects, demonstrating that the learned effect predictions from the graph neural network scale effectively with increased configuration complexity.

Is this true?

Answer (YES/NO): NO